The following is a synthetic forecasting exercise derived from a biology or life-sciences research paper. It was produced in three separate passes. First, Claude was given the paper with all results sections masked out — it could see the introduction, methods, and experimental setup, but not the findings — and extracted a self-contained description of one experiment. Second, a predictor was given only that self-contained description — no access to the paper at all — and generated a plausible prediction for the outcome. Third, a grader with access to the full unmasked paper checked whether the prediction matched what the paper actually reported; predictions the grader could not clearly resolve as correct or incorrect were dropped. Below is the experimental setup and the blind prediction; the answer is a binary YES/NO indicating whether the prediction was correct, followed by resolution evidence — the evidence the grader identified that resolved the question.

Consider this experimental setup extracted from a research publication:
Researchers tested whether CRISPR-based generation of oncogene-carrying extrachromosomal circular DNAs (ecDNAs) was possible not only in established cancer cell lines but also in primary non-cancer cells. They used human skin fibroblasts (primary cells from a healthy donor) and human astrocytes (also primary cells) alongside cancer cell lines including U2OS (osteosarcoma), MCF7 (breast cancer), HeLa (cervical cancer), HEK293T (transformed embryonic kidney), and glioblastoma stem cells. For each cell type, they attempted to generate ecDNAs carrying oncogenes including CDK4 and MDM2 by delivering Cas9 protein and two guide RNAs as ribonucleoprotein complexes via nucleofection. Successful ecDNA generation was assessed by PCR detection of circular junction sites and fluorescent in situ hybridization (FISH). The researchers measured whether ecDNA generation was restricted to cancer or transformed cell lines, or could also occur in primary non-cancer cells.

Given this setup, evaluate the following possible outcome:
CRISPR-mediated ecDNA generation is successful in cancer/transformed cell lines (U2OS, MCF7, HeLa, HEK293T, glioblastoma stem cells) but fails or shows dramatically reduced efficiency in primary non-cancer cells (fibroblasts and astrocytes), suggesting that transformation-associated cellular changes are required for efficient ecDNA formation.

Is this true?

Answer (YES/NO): NO